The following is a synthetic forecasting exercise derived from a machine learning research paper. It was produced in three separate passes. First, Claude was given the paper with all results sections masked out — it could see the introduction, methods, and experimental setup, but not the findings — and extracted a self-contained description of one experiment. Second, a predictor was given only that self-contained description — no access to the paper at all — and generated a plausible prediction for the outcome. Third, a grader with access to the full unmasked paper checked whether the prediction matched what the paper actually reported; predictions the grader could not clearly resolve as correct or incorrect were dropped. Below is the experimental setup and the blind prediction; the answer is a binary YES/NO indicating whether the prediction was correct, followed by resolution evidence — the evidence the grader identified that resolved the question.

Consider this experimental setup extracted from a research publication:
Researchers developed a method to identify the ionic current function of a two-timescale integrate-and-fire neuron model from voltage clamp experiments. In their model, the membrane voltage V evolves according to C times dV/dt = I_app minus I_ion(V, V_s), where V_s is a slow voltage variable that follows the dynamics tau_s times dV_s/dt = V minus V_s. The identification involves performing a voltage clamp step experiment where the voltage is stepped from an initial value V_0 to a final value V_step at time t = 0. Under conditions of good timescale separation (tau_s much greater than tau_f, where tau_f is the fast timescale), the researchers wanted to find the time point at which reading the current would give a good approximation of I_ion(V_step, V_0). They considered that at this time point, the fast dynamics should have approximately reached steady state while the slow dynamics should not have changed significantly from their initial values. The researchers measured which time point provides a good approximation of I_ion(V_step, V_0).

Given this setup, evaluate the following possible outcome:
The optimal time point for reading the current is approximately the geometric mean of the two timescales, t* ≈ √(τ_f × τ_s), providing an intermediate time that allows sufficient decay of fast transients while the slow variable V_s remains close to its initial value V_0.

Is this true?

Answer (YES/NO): NO